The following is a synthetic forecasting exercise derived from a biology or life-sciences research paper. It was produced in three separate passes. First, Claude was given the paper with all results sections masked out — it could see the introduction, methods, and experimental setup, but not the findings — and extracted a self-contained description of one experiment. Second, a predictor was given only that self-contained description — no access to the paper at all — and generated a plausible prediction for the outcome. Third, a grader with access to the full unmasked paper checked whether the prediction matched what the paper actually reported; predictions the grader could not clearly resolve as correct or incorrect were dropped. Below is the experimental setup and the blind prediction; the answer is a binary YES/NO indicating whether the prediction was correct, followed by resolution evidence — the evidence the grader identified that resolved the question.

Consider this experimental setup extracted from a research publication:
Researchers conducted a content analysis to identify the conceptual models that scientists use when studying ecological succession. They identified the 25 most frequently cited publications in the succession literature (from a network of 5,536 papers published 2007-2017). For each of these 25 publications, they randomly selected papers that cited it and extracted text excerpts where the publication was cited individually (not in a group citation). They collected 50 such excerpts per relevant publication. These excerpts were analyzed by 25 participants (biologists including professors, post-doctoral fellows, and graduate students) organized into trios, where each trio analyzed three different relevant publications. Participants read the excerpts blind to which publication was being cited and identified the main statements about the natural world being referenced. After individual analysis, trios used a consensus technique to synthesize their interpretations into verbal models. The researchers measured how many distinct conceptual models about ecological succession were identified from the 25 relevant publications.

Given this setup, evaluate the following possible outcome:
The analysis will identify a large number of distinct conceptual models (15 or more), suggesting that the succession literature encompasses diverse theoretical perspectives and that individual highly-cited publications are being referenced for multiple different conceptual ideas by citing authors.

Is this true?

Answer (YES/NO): YES